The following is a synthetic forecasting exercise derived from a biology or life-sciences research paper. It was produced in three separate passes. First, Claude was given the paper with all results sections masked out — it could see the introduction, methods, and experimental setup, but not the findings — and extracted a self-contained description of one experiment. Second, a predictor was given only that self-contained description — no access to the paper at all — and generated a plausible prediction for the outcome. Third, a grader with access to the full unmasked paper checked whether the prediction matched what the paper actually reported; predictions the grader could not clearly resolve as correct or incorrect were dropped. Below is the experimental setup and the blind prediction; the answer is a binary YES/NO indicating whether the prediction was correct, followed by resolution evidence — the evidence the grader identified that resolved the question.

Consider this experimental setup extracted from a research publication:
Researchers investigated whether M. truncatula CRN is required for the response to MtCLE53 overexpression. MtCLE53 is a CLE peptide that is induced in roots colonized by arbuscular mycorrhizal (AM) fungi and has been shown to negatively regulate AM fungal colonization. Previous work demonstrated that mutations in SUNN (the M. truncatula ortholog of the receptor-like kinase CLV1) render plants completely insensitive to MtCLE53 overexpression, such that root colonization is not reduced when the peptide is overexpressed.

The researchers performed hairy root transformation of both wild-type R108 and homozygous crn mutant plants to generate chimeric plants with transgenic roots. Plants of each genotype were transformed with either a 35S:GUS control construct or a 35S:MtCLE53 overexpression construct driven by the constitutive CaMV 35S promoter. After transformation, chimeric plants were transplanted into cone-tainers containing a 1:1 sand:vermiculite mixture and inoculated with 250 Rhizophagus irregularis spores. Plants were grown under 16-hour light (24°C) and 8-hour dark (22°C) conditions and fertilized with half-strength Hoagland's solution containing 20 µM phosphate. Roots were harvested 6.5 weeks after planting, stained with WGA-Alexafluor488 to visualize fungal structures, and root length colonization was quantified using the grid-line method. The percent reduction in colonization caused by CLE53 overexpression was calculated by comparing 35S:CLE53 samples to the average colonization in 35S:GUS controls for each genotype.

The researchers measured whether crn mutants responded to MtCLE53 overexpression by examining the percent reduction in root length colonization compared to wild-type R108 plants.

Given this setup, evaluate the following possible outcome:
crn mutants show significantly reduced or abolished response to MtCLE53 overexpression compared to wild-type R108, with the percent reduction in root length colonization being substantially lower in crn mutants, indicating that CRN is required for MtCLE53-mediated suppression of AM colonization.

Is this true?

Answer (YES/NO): NO